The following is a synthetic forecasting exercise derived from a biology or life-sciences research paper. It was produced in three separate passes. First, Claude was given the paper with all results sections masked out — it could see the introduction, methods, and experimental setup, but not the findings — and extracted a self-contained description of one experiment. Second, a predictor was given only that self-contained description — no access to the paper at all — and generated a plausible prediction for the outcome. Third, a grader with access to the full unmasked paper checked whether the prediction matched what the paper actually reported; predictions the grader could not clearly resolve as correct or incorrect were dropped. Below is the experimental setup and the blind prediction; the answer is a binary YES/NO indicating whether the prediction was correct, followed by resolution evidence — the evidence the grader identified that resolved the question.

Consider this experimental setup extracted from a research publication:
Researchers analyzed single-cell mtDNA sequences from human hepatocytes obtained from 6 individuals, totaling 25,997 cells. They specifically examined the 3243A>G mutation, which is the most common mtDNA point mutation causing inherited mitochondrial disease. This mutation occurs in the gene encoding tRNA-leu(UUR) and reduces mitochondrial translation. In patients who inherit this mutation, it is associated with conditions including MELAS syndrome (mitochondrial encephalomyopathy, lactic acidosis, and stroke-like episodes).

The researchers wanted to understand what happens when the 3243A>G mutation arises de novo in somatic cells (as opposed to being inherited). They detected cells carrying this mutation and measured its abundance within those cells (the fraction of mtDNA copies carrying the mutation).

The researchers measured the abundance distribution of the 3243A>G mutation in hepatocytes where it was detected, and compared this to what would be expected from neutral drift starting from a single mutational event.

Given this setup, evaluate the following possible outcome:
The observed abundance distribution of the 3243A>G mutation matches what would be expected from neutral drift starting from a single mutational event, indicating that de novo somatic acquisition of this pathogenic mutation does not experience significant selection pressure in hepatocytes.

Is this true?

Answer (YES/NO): NO